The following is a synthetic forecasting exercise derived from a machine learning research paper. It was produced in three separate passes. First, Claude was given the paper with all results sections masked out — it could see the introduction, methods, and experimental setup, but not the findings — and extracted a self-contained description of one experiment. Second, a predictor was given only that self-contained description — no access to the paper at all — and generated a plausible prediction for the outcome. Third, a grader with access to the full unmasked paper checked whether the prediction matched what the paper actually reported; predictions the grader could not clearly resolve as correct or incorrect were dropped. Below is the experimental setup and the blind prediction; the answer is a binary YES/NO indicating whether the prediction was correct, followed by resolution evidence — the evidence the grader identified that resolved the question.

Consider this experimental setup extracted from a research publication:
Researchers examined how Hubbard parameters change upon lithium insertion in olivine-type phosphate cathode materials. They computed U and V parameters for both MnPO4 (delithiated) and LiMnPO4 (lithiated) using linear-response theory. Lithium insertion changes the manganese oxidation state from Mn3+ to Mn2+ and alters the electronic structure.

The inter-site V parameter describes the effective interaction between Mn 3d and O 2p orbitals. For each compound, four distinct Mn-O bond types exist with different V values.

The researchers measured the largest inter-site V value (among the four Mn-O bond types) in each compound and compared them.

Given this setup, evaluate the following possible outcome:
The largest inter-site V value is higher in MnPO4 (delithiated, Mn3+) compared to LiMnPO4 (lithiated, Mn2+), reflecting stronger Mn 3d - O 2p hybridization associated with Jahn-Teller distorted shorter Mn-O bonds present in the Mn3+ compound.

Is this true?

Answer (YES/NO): YES